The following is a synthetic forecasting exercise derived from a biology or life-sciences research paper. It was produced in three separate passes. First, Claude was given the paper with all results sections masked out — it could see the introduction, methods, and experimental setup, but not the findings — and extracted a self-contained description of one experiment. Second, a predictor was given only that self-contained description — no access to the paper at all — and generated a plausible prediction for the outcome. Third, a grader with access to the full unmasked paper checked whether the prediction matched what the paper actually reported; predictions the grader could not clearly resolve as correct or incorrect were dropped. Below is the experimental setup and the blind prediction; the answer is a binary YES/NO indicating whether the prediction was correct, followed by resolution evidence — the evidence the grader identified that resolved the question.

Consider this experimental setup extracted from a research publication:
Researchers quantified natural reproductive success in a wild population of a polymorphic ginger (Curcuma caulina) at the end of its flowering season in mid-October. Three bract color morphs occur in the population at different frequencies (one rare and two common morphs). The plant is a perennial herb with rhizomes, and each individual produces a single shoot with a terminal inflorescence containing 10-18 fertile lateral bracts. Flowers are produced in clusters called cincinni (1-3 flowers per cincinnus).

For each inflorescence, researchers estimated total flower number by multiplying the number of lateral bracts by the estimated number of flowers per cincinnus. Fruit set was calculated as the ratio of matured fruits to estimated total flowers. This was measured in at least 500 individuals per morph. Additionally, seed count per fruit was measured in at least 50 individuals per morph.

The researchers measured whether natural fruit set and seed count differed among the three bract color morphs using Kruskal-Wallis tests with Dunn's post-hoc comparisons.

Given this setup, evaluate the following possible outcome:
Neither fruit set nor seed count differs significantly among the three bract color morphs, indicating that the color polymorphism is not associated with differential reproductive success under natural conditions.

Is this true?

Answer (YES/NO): NO